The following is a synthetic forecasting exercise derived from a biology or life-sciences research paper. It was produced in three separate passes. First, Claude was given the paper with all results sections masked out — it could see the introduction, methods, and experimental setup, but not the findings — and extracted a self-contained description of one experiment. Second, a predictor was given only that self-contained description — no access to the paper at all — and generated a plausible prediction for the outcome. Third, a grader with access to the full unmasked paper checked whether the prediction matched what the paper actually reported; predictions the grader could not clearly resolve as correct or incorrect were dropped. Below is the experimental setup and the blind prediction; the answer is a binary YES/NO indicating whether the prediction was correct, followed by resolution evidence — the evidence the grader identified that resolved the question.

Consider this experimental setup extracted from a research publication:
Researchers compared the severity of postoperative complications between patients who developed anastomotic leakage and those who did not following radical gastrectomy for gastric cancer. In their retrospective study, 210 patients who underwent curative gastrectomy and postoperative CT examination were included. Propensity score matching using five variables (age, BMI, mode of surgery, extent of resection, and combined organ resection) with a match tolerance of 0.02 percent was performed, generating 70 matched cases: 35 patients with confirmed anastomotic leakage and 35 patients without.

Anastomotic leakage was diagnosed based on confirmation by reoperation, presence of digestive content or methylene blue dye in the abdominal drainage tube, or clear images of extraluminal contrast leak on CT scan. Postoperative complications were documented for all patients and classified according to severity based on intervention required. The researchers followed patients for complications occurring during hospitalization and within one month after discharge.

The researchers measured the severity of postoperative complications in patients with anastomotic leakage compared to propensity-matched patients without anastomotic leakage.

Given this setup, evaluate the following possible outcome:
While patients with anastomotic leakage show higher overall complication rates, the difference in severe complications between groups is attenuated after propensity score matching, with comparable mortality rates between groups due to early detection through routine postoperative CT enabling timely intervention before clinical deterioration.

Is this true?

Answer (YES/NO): NO